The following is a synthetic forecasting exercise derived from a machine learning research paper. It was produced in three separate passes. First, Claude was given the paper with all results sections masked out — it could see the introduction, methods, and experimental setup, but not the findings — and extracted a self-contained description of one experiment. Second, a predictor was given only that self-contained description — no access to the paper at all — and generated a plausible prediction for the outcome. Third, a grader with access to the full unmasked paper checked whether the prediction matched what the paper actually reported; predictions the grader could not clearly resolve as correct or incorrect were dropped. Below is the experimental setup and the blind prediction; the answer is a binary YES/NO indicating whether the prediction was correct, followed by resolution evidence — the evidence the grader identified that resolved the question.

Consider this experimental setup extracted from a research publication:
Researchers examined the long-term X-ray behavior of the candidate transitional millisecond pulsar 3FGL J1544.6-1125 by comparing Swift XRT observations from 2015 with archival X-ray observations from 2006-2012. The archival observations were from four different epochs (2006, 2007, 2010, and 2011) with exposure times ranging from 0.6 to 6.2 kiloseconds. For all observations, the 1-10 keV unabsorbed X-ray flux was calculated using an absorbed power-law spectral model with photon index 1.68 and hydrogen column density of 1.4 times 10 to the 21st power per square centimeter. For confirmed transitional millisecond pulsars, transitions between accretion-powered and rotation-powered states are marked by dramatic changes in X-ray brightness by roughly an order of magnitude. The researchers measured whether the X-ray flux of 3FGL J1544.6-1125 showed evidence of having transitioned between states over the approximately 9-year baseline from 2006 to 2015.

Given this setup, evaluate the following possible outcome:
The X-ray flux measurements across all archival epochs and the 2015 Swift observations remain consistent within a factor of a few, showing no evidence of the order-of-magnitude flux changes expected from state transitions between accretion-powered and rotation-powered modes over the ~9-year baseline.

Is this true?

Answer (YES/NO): YES